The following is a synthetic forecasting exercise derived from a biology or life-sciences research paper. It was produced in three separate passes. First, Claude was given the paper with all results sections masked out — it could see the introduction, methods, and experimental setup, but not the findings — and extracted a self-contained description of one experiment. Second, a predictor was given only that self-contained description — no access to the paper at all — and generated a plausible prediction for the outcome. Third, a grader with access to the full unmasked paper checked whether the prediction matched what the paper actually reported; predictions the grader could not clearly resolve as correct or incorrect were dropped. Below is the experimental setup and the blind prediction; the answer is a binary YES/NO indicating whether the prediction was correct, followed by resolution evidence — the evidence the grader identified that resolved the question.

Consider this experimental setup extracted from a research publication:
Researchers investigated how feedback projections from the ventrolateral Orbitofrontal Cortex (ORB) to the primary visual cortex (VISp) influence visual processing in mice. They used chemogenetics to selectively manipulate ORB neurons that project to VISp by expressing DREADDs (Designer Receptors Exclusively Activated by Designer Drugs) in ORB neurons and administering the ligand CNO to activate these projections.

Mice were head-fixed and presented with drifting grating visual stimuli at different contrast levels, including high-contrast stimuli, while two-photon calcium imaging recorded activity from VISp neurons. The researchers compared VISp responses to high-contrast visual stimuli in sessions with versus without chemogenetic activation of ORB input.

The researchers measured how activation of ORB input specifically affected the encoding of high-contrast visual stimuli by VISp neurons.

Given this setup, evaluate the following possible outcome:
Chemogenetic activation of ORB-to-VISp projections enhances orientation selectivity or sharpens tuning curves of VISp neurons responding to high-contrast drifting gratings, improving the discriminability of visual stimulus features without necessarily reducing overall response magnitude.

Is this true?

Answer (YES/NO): NO